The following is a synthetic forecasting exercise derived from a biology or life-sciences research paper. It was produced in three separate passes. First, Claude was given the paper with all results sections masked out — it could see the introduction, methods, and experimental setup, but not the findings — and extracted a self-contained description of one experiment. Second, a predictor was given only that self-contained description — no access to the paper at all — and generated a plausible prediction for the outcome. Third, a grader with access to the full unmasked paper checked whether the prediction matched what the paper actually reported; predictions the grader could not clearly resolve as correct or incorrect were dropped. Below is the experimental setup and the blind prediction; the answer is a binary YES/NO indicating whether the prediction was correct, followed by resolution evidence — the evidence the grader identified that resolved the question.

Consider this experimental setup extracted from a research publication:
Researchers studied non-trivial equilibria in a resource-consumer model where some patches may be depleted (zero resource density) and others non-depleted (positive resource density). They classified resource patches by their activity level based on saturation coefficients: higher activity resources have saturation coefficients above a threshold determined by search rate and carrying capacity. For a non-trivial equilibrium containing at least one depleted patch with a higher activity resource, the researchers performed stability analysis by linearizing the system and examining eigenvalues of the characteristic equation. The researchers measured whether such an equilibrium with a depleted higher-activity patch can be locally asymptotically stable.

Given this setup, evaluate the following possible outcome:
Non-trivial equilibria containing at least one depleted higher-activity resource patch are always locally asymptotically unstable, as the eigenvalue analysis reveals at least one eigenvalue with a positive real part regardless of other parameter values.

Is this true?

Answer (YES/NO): YES